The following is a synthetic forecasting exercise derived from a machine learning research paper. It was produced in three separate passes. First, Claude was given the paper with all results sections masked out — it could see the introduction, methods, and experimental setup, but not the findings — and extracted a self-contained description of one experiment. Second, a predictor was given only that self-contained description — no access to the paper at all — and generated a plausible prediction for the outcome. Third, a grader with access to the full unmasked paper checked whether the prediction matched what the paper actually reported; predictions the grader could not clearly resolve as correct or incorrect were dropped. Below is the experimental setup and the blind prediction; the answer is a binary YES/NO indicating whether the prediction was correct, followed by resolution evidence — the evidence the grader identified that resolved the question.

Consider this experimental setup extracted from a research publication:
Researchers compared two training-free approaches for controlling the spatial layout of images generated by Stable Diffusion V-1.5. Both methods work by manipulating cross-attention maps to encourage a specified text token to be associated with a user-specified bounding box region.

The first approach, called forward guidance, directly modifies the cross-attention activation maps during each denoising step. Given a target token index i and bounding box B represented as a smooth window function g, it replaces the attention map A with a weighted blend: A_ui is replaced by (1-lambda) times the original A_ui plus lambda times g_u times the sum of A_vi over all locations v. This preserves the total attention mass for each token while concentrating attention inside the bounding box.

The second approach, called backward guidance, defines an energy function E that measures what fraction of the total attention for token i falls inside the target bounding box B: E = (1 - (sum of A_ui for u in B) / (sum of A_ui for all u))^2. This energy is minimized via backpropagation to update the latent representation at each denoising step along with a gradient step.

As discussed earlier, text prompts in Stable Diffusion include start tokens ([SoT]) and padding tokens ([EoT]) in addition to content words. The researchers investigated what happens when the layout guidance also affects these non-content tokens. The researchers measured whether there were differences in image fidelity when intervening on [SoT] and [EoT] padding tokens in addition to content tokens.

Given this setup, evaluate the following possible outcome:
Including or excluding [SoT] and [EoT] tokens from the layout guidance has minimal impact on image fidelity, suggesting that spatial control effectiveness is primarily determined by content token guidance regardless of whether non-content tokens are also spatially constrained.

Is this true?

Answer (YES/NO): NO